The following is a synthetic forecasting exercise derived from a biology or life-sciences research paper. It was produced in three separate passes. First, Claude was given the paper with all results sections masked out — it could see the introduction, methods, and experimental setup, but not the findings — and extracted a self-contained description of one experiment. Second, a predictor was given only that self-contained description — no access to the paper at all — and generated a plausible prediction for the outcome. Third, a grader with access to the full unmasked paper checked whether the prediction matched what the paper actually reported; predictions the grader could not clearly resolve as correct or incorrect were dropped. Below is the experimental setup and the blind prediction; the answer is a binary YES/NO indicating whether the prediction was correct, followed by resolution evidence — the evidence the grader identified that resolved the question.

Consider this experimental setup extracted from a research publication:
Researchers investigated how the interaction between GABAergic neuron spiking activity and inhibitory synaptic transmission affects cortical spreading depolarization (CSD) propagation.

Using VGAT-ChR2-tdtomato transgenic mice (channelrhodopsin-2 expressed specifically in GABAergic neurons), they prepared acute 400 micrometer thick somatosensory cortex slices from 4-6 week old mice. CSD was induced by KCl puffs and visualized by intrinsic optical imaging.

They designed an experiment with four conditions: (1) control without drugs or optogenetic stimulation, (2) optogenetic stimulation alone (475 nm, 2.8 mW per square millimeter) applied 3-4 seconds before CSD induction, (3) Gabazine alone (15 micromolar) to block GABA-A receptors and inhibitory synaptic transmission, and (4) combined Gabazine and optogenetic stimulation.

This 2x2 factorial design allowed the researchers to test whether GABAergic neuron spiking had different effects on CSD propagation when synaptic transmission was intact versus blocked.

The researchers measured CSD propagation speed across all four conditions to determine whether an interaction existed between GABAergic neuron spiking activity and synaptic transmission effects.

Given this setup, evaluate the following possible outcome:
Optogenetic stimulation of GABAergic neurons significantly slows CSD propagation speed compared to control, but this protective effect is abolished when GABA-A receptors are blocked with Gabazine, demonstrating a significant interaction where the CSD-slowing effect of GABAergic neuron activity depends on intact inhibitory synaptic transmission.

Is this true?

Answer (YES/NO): NO